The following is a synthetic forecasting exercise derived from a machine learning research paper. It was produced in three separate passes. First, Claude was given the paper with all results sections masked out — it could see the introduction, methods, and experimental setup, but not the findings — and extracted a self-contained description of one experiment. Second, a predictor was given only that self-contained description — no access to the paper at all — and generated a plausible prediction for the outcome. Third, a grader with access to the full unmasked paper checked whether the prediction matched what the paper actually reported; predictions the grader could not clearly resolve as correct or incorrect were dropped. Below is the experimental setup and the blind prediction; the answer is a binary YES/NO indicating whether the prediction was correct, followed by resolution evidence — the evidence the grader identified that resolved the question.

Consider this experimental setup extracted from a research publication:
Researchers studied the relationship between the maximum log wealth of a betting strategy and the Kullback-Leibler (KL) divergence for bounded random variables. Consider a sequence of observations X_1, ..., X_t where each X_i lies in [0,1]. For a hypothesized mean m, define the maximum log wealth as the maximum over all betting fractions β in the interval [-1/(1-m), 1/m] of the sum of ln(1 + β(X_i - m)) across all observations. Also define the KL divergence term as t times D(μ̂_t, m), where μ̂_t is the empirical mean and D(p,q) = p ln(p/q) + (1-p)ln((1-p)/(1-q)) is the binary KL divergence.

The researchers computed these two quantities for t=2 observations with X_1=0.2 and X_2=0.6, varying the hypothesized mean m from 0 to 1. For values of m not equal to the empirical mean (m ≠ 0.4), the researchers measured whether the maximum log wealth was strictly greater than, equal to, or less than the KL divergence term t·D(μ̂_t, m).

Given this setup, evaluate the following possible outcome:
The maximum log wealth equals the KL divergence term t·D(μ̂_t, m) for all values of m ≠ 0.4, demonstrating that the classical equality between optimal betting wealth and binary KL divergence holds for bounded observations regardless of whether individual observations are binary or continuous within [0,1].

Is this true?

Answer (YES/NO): NO